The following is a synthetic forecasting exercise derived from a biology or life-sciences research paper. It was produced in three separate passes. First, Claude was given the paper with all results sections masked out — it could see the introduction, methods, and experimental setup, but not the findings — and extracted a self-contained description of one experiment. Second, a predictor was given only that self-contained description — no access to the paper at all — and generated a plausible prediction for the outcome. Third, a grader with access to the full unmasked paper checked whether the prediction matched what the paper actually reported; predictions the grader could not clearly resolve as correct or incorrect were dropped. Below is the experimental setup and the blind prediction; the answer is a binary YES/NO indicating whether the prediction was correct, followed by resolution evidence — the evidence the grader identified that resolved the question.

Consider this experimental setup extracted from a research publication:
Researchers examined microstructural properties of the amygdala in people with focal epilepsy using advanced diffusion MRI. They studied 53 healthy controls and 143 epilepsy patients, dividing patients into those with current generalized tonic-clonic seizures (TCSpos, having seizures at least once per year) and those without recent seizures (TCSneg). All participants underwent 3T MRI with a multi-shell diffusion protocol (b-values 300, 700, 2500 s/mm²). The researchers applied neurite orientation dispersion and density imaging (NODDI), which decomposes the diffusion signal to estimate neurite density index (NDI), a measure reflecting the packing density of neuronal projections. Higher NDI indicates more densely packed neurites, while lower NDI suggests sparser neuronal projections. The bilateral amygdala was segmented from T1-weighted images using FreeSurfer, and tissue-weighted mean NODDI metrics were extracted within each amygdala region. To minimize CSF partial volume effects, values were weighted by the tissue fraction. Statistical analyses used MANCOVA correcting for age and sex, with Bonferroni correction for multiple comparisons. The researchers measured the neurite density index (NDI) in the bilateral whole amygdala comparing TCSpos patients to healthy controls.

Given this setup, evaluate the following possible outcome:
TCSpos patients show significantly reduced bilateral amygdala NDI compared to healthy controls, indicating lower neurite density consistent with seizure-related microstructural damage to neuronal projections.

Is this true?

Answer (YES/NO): YES